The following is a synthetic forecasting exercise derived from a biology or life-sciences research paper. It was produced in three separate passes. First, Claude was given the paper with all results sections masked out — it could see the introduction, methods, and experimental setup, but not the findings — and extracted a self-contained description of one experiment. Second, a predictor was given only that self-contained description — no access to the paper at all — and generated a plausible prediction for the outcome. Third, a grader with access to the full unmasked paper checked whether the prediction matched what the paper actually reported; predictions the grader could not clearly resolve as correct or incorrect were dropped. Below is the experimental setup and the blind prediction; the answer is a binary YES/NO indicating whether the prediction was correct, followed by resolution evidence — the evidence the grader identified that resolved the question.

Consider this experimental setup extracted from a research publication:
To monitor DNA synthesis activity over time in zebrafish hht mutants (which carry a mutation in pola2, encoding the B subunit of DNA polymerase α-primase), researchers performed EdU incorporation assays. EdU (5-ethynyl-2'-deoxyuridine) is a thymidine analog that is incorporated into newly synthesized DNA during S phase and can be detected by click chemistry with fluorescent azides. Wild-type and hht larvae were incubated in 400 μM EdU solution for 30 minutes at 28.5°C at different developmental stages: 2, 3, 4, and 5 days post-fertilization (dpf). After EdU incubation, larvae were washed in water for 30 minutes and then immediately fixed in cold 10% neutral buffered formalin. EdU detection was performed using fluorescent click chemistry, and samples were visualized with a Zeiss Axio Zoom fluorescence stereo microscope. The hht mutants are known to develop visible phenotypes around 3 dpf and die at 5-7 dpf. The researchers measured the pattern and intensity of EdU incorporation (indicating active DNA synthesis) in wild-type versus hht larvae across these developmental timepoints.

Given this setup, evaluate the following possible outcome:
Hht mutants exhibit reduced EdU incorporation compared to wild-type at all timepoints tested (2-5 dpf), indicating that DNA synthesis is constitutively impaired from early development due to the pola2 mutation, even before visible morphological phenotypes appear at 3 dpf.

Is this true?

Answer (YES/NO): YES